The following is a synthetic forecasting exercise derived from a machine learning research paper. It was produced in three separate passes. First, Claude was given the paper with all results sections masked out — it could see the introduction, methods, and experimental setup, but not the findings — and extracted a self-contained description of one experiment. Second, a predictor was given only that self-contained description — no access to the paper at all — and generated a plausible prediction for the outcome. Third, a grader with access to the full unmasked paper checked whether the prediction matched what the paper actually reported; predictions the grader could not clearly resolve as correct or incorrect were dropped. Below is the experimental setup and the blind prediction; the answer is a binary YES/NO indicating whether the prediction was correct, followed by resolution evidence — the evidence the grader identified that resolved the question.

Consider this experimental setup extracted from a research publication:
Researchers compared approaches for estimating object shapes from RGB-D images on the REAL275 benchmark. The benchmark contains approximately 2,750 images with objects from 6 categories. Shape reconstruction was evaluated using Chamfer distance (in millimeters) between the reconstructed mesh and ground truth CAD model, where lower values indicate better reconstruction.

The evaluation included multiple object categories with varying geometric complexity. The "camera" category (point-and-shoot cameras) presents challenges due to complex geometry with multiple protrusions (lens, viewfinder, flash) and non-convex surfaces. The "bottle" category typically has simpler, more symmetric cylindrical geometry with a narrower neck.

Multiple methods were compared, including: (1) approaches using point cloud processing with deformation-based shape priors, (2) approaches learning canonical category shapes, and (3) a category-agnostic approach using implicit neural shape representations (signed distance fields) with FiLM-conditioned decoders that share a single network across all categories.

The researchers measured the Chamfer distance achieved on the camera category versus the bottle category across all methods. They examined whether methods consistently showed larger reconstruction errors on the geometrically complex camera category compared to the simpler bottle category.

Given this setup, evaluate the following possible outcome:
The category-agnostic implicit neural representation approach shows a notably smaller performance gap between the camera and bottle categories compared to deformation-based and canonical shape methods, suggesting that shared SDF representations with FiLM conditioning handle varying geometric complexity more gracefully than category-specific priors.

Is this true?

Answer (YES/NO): NO